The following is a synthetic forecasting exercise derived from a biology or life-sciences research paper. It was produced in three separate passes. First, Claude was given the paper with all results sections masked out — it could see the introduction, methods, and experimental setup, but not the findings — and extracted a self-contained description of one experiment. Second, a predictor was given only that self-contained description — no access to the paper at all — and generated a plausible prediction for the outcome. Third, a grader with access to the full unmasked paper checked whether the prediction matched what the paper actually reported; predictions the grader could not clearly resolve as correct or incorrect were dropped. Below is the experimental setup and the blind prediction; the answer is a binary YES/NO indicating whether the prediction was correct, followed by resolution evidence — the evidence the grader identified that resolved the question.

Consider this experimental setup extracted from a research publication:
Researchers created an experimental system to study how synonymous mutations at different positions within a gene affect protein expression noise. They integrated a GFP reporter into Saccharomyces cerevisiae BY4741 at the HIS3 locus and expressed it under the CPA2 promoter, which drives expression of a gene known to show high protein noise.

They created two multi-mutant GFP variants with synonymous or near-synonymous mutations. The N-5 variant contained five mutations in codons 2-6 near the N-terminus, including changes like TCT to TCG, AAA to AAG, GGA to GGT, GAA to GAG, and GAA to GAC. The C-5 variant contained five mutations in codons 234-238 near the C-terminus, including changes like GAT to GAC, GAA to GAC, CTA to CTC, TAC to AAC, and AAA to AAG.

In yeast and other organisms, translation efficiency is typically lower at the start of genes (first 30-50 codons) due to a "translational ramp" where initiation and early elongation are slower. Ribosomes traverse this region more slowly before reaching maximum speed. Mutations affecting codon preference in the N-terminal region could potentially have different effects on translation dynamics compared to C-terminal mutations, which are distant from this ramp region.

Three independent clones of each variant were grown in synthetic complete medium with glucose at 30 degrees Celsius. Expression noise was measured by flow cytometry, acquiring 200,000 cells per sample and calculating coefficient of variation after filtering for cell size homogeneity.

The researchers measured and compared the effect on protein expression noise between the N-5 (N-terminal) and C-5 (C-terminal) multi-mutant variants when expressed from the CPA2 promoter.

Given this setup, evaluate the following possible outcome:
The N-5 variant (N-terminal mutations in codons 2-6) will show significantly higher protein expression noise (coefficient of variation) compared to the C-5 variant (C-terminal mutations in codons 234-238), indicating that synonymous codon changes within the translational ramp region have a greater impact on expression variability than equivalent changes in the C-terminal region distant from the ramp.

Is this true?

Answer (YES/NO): NO